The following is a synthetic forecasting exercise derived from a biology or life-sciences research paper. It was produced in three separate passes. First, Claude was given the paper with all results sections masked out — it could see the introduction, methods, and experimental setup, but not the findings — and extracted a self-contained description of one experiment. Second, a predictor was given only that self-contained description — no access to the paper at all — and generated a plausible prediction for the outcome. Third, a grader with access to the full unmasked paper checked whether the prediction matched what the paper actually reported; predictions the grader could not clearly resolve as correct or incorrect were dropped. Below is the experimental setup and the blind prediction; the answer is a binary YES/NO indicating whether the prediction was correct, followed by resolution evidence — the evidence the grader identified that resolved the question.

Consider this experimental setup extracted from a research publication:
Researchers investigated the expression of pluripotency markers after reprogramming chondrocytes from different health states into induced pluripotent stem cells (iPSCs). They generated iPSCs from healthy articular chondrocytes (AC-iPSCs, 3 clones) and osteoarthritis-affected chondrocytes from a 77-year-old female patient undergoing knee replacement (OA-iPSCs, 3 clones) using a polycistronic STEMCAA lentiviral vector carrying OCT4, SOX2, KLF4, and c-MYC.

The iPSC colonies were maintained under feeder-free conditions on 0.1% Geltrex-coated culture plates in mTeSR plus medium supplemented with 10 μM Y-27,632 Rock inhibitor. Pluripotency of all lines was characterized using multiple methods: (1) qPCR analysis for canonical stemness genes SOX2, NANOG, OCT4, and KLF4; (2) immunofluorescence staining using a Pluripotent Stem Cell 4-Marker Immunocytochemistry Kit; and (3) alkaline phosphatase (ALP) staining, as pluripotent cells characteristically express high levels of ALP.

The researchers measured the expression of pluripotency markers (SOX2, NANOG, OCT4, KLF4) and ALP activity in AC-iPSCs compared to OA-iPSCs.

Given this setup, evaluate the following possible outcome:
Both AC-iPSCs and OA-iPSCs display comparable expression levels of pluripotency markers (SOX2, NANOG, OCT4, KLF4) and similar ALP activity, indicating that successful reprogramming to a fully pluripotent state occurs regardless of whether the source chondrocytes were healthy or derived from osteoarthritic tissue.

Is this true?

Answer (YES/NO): YES